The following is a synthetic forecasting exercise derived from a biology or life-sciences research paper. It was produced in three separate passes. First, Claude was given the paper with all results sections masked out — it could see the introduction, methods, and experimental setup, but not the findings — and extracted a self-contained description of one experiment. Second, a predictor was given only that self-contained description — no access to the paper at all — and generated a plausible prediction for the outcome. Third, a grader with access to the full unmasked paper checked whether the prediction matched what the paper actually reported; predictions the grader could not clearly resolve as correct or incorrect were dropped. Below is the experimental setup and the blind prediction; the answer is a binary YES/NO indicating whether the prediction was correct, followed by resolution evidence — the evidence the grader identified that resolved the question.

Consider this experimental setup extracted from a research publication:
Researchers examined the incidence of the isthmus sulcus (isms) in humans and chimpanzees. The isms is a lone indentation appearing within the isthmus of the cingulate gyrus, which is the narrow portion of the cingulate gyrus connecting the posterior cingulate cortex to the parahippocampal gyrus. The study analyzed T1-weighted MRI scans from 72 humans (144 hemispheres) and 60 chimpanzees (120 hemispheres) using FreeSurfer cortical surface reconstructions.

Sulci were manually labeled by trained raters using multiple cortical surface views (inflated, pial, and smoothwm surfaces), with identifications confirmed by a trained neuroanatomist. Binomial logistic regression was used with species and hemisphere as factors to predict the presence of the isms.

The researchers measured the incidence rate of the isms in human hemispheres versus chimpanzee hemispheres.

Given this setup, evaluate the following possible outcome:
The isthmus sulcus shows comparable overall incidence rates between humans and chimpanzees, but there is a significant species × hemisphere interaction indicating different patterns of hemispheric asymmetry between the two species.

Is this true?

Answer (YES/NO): NO